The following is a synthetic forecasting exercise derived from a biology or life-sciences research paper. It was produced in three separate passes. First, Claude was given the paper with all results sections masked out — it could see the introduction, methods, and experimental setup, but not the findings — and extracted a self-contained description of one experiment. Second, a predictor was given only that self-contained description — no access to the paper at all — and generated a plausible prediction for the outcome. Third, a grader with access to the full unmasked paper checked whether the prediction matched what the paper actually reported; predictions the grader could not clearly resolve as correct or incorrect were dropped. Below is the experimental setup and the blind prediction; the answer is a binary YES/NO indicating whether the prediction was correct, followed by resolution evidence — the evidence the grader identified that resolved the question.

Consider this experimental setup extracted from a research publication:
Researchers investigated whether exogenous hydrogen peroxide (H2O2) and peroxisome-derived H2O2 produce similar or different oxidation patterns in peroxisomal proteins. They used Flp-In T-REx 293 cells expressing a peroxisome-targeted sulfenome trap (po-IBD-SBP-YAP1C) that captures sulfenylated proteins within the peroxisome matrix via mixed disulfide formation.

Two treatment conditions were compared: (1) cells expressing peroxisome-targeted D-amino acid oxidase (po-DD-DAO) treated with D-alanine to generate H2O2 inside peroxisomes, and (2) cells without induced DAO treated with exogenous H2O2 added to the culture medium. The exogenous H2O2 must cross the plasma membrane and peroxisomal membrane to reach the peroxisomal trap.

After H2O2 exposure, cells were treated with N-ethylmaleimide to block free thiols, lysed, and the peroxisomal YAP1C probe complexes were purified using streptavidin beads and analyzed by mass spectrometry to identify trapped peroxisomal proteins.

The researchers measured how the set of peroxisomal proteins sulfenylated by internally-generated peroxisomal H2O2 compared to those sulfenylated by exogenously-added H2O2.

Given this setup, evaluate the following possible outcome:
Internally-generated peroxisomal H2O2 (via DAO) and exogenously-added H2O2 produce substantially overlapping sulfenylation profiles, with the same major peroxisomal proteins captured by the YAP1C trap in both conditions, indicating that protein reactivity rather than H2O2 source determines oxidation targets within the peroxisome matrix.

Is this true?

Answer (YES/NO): NO